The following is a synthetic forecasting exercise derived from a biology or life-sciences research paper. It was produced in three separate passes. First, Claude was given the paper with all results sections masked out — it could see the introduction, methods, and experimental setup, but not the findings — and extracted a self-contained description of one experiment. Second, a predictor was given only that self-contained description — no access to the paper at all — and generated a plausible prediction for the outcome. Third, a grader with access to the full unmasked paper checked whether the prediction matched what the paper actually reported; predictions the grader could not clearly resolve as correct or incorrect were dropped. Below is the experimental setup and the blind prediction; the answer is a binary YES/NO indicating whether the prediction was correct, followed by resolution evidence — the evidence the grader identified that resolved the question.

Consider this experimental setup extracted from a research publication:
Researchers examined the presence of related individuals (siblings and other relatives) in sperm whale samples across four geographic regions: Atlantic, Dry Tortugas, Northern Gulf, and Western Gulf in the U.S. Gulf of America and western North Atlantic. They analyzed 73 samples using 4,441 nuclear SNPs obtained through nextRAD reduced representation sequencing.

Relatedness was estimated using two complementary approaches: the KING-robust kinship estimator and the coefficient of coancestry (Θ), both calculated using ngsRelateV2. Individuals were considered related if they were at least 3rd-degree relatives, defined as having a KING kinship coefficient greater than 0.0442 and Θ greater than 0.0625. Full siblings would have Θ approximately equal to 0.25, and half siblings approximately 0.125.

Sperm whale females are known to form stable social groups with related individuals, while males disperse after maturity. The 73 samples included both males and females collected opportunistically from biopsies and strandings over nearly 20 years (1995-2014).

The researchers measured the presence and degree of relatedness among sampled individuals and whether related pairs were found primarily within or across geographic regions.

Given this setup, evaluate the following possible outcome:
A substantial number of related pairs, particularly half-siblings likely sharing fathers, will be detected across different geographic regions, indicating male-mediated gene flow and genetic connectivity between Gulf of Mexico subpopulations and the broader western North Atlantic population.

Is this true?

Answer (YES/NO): NO